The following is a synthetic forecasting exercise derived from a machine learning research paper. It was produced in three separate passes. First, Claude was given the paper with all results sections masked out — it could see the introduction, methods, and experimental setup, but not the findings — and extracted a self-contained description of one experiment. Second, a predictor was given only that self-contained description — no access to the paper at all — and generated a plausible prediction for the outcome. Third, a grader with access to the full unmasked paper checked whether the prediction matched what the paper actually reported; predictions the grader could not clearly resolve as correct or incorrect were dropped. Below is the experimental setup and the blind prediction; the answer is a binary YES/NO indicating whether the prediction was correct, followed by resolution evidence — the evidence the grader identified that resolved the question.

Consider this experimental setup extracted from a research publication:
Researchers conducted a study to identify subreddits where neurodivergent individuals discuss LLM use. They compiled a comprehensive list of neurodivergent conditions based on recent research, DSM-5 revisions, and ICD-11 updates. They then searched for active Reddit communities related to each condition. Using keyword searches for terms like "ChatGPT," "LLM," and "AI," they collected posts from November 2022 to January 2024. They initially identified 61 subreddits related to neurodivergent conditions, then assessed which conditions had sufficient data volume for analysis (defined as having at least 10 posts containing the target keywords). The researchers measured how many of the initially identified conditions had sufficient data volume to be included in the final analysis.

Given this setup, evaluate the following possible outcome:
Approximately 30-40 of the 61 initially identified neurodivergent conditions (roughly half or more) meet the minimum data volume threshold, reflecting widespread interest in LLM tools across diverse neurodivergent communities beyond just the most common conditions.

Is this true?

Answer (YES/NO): NO